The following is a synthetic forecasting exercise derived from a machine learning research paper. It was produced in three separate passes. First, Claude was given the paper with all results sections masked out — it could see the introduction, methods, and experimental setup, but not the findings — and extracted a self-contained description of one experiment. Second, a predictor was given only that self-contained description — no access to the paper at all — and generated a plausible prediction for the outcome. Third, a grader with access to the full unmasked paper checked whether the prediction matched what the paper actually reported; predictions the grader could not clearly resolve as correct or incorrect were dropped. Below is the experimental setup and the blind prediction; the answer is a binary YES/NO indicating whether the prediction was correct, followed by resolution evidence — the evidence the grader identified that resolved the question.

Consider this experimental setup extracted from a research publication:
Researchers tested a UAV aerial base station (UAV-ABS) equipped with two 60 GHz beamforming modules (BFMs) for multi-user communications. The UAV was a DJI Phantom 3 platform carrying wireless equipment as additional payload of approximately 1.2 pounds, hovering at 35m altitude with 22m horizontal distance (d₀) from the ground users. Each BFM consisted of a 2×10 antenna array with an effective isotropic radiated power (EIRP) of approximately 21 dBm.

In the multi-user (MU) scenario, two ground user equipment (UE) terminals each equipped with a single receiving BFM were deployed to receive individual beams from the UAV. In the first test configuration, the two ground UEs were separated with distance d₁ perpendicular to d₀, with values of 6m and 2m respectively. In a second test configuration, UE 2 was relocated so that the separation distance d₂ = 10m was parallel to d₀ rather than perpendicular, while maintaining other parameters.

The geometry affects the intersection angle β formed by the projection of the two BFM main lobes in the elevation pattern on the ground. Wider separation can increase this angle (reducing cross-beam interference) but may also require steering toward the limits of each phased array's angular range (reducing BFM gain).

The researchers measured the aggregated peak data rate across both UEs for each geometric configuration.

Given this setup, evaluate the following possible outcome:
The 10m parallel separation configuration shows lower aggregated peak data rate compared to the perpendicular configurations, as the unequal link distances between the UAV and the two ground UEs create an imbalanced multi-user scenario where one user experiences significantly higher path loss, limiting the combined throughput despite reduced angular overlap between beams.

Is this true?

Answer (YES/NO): NO